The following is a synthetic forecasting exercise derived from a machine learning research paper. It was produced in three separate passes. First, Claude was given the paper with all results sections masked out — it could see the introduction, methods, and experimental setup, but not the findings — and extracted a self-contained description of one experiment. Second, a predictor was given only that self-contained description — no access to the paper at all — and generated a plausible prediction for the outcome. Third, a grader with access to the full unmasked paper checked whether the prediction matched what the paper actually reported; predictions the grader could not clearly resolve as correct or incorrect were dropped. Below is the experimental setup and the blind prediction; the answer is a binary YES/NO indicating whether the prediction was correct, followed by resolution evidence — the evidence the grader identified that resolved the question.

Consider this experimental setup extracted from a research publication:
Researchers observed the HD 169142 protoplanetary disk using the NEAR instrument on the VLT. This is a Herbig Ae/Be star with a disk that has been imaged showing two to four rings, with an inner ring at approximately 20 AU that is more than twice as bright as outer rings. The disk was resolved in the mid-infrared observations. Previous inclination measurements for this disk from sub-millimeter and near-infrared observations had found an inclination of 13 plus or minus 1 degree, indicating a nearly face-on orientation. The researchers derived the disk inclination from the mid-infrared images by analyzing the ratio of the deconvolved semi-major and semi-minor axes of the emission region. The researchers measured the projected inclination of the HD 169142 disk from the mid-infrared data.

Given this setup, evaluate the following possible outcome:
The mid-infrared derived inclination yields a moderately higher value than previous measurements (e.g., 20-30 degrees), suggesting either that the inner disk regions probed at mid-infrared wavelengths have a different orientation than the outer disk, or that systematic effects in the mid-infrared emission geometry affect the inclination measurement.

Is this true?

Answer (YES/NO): NO